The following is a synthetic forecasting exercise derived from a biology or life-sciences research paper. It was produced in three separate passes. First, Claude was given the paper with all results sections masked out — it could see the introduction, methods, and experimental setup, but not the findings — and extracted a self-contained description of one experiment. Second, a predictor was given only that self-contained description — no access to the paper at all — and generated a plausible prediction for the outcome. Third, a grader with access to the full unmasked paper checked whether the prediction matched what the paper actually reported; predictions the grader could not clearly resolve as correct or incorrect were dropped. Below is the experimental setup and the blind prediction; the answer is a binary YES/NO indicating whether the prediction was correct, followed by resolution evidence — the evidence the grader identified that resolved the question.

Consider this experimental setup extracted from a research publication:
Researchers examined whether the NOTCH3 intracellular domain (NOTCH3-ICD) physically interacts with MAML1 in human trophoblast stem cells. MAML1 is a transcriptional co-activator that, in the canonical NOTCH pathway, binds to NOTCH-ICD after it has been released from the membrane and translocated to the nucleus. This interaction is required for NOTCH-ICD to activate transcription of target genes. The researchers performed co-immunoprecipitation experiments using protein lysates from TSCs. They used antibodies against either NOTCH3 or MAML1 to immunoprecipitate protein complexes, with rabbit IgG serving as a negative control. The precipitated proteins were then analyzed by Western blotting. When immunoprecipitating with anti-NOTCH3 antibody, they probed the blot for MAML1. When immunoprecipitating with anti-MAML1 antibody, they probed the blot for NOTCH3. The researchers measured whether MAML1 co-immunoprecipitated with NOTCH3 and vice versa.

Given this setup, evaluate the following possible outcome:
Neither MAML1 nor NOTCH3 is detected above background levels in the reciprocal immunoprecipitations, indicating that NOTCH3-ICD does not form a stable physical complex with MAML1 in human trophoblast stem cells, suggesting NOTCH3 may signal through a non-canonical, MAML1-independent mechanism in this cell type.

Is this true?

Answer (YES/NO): NO